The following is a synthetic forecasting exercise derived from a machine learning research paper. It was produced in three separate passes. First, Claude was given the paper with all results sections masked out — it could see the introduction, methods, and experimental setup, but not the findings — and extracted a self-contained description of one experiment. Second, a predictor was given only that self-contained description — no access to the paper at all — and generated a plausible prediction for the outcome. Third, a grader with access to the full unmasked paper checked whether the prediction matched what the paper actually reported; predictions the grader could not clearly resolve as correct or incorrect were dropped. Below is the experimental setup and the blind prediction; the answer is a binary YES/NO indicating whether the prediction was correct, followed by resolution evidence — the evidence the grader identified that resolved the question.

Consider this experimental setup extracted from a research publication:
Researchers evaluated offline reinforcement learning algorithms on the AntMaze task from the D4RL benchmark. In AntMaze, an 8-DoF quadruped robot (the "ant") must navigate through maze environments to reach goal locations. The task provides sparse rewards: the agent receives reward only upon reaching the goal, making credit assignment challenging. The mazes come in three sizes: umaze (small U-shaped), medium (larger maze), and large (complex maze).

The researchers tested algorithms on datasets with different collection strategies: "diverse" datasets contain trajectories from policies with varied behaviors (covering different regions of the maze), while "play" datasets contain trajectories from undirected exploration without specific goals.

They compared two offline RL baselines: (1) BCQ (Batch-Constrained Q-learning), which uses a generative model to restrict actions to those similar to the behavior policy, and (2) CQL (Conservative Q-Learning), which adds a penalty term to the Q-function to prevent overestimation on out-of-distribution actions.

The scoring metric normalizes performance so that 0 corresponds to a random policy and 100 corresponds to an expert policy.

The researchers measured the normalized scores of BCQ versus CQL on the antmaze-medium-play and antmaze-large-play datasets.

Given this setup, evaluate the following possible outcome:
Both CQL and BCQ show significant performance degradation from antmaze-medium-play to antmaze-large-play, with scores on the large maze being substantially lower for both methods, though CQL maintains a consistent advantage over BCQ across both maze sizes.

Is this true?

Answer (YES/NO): NO